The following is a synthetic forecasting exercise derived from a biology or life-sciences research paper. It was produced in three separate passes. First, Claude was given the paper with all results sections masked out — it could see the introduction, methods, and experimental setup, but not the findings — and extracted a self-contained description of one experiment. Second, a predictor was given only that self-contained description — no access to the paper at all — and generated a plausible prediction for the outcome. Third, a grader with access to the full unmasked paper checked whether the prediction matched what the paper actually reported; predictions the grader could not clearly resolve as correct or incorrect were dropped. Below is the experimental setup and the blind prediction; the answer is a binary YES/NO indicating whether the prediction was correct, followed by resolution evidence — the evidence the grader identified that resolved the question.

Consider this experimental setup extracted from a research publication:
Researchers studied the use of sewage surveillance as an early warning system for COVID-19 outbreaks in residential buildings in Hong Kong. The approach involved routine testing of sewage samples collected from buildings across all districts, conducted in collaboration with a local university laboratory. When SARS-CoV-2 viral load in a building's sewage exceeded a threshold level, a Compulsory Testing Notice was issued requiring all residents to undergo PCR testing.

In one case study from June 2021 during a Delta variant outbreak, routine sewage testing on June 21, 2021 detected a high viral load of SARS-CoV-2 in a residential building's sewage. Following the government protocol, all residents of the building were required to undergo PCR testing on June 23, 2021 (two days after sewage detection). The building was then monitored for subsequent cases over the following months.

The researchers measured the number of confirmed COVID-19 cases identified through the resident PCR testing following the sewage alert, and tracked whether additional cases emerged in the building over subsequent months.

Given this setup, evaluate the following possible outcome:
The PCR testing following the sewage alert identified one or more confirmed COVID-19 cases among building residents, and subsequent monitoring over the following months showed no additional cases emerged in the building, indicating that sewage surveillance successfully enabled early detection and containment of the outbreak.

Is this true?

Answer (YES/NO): YES